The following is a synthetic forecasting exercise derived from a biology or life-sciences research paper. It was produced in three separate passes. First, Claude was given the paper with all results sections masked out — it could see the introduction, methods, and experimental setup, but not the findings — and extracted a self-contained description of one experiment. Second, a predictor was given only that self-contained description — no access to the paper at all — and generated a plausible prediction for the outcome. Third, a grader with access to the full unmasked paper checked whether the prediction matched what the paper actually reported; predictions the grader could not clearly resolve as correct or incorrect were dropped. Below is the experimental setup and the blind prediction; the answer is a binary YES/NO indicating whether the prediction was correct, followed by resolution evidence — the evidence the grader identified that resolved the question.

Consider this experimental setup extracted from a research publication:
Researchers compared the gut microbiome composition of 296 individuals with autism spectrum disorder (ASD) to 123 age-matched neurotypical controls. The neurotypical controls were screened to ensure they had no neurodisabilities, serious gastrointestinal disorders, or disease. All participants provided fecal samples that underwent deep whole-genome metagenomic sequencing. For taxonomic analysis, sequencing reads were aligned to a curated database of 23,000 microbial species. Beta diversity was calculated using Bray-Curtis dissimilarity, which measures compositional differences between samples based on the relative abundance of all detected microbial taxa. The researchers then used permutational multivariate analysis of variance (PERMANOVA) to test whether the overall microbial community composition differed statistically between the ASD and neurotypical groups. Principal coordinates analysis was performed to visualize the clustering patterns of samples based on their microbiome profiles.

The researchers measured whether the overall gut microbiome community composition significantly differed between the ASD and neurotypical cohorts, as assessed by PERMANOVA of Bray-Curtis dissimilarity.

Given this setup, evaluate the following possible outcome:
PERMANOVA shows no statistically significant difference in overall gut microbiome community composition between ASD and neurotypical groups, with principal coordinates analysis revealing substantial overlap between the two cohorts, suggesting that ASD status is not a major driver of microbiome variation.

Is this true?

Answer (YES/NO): YES